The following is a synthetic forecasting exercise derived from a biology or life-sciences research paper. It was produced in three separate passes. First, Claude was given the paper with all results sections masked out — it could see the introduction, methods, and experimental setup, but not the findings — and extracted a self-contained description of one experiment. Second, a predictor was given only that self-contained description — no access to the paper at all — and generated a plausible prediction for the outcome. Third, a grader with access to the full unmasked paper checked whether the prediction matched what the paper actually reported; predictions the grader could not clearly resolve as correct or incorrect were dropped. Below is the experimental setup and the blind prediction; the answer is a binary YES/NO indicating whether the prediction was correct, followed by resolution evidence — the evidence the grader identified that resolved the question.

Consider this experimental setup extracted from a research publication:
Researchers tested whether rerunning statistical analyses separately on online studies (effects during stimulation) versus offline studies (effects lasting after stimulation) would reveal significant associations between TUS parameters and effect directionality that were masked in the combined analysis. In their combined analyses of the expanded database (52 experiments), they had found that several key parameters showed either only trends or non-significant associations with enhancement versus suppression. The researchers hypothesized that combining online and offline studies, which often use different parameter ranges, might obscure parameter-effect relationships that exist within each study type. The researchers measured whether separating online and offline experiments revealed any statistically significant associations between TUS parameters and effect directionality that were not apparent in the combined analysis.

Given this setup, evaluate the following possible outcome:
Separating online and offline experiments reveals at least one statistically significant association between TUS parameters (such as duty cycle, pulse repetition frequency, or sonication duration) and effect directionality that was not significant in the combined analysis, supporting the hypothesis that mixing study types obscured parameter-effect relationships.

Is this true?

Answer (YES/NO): NO